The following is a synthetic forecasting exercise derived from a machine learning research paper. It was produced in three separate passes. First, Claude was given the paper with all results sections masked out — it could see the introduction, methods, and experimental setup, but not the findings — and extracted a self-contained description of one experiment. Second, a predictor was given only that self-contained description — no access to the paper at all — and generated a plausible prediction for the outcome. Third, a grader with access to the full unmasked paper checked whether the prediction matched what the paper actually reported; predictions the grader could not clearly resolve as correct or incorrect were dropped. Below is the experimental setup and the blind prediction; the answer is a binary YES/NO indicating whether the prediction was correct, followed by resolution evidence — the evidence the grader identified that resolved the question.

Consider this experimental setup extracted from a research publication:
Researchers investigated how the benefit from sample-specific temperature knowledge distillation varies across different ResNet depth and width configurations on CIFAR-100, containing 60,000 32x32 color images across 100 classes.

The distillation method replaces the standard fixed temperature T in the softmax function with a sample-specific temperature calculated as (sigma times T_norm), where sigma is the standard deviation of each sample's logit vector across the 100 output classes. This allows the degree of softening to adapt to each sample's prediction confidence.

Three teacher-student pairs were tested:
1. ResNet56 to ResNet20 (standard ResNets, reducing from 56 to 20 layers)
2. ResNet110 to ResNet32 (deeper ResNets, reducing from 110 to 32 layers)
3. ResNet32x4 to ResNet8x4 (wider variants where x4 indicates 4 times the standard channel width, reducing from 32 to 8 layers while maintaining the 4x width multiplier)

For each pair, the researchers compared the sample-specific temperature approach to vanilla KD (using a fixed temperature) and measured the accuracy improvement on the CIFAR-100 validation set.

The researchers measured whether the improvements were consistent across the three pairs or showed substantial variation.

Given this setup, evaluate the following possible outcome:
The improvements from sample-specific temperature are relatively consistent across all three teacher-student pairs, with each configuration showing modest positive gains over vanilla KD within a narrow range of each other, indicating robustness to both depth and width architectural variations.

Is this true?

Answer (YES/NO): NO